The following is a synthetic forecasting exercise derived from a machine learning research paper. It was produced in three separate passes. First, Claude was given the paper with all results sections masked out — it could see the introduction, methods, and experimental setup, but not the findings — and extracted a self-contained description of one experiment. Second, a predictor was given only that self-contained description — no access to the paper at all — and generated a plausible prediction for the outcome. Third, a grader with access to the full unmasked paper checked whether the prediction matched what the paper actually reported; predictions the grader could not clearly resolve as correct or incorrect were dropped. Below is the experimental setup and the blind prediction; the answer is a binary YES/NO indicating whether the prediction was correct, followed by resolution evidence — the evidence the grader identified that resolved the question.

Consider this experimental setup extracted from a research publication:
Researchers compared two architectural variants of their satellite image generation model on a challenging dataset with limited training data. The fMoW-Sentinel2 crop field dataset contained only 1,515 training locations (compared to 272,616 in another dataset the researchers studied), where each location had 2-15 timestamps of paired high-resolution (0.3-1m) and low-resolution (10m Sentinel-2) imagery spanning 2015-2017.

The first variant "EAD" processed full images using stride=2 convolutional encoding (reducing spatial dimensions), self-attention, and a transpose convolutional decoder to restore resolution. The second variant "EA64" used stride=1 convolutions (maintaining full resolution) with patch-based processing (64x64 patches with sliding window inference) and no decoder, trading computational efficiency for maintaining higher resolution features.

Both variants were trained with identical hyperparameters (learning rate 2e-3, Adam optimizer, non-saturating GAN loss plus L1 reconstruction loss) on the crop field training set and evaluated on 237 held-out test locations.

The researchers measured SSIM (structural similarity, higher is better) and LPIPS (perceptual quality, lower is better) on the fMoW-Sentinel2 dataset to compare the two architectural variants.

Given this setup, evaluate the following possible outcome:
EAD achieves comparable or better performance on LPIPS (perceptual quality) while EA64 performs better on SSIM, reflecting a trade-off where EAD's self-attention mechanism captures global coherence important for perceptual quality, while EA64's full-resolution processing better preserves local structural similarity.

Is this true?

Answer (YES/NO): NO